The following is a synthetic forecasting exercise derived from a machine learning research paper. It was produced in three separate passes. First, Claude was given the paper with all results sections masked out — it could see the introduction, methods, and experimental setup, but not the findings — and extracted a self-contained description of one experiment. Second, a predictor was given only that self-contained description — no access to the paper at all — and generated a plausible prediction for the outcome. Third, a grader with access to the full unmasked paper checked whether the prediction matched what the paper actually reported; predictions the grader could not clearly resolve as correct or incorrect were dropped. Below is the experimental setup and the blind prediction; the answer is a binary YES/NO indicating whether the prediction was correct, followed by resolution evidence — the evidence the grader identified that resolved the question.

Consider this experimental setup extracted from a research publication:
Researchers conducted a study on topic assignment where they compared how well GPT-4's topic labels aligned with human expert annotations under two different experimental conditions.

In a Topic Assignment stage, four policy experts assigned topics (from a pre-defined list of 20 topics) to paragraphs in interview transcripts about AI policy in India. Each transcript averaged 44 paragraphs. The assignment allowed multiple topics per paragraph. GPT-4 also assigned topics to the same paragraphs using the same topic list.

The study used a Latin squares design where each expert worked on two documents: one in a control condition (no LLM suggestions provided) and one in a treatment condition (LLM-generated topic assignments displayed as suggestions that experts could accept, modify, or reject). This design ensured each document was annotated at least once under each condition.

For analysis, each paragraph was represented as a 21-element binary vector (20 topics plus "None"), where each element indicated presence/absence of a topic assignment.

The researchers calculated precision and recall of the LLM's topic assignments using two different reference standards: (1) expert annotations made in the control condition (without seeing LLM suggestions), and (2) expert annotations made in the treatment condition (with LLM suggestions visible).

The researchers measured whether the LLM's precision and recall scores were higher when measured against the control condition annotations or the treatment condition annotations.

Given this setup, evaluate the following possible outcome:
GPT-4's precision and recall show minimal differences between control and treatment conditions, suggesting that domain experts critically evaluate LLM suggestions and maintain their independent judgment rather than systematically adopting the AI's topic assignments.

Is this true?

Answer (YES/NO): NO